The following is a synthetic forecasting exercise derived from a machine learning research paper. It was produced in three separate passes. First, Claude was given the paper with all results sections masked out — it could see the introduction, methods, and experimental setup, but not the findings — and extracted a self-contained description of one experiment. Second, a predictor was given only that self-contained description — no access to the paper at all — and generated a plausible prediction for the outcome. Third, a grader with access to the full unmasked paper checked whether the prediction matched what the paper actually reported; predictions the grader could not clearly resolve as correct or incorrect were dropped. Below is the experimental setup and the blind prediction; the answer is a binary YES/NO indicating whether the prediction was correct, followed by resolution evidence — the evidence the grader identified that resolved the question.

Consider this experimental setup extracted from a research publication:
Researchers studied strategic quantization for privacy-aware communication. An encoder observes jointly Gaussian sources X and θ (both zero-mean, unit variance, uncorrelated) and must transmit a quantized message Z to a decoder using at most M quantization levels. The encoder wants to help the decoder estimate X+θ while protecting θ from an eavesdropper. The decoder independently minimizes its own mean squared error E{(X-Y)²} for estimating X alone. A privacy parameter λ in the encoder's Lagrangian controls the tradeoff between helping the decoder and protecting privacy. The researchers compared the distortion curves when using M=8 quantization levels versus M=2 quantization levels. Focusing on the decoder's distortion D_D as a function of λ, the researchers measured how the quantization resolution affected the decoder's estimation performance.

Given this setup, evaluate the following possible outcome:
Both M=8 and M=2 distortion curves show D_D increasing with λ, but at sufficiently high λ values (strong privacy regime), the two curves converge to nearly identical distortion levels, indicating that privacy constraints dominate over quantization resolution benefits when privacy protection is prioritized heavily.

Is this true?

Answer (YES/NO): NO